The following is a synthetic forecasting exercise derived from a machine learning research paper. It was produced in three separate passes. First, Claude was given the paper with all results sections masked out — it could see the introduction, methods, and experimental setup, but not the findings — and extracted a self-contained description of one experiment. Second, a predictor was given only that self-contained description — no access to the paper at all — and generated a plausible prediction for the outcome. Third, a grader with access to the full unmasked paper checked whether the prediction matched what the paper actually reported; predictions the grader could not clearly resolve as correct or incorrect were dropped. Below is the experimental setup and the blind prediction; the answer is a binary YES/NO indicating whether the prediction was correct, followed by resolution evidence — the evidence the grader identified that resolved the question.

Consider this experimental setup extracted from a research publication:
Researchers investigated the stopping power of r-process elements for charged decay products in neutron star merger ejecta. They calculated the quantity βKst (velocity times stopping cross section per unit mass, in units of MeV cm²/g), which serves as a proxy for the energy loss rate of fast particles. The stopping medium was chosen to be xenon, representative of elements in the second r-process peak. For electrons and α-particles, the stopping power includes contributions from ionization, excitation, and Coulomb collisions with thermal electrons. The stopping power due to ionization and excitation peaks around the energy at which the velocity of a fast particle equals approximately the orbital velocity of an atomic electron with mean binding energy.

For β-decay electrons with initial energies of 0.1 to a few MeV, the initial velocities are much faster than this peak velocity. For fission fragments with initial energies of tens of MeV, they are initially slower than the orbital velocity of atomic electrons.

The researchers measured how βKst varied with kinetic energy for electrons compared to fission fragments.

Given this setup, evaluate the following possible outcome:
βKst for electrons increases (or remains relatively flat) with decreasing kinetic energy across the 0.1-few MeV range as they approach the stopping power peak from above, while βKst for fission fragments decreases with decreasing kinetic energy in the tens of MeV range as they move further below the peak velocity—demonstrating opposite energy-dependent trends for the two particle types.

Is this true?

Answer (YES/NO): YES